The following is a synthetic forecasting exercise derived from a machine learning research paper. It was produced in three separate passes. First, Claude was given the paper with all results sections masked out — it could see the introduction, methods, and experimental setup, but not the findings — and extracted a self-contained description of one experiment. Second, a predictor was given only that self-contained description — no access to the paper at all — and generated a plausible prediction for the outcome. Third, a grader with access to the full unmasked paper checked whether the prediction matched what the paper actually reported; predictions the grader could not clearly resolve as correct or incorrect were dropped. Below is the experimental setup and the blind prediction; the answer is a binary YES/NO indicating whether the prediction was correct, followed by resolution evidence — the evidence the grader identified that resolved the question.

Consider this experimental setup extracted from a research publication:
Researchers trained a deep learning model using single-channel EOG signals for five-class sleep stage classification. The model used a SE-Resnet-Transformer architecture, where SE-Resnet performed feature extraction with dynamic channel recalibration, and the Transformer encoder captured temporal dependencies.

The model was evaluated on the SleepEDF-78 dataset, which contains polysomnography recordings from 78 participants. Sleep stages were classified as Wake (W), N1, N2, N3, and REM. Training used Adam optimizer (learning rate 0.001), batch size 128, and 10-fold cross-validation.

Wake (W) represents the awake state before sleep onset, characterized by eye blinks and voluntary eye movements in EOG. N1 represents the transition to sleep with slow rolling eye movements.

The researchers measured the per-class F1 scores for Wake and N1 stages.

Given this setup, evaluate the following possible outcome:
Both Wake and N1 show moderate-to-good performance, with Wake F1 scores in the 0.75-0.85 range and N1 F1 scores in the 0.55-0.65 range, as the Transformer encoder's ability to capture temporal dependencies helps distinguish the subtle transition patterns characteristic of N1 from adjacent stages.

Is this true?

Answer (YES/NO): NO